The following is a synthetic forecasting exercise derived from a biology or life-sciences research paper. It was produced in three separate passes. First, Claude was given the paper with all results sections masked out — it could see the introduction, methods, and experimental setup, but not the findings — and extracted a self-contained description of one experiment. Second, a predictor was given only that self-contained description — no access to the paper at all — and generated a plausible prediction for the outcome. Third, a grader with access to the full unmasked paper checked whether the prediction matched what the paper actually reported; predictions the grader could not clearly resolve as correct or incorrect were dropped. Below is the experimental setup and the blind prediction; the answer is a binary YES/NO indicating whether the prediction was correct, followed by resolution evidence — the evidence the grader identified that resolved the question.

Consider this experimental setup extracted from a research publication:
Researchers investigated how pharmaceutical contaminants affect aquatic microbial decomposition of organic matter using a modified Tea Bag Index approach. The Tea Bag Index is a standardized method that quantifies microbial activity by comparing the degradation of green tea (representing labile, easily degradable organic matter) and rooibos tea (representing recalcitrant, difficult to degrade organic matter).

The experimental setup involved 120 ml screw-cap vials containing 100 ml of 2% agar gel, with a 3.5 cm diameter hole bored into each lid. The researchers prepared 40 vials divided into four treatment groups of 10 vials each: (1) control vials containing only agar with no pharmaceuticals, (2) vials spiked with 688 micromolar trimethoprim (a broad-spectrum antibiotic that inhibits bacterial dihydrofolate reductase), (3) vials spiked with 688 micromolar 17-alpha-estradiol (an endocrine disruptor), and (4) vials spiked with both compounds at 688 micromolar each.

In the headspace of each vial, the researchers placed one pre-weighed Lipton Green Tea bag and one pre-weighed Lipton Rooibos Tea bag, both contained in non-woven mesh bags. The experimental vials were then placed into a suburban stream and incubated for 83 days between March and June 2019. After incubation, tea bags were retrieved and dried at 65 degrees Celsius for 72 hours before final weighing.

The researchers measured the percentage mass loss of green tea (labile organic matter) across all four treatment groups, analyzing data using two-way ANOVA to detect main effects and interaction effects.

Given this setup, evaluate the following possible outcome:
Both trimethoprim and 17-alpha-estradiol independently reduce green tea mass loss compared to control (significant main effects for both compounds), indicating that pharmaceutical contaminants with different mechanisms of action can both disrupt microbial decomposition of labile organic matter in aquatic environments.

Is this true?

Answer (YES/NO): YES